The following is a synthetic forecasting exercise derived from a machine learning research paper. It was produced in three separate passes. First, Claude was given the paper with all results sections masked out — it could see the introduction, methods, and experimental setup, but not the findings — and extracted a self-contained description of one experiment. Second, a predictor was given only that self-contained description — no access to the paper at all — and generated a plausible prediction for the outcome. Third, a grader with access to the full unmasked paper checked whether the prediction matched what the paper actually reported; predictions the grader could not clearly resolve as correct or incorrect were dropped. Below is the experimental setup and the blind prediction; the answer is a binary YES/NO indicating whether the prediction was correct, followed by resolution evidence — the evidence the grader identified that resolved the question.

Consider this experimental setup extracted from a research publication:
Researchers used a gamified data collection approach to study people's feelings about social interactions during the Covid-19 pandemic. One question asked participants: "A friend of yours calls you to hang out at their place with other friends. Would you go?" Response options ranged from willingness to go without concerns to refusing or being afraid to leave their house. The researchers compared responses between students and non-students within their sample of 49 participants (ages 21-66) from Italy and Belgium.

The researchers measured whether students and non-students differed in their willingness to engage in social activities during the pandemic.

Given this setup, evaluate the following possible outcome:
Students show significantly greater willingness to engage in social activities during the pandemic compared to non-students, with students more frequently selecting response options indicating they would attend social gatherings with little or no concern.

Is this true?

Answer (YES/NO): NO